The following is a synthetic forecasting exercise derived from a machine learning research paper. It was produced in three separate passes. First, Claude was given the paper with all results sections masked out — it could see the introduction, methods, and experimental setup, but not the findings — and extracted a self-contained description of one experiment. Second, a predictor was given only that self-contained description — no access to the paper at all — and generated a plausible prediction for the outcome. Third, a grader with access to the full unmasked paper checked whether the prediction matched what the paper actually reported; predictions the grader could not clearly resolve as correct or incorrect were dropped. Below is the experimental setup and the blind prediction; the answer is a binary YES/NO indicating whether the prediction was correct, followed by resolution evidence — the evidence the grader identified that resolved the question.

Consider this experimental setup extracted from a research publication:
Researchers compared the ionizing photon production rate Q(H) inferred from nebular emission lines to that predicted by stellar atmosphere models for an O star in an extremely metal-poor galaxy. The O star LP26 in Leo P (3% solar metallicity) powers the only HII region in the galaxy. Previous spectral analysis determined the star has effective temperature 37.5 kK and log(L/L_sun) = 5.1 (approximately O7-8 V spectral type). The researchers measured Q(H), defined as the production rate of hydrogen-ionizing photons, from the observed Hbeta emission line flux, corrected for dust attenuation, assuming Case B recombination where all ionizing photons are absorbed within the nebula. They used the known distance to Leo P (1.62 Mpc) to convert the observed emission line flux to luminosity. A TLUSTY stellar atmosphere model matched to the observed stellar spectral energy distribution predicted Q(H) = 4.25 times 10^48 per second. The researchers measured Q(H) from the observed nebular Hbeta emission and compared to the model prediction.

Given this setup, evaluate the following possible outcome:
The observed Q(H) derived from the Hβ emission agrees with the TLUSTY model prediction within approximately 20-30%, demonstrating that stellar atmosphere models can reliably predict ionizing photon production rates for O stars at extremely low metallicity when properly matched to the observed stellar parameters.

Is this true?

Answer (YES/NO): YES